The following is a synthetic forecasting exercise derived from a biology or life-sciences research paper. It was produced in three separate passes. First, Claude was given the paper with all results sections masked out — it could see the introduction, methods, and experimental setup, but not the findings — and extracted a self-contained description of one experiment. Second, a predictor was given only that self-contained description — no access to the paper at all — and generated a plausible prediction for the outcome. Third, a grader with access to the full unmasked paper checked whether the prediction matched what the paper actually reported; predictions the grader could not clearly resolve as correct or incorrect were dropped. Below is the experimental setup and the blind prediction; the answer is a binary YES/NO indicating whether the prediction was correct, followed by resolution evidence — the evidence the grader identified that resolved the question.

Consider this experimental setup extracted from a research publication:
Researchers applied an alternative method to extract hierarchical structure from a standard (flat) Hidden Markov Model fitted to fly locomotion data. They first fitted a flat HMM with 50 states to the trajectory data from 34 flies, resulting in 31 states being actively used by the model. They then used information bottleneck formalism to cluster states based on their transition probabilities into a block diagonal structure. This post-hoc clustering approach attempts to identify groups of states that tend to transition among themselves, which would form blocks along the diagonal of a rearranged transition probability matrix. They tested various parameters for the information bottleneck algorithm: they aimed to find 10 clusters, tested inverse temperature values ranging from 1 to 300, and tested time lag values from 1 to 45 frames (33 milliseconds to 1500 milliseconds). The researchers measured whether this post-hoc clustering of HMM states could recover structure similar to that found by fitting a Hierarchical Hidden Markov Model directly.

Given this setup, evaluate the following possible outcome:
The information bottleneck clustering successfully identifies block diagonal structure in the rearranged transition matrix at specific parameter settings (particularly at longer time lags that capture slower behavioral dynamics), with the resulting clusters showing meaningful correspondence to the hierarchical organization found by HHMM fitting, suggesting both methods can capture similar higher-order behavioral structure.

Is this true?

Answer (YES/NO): NO